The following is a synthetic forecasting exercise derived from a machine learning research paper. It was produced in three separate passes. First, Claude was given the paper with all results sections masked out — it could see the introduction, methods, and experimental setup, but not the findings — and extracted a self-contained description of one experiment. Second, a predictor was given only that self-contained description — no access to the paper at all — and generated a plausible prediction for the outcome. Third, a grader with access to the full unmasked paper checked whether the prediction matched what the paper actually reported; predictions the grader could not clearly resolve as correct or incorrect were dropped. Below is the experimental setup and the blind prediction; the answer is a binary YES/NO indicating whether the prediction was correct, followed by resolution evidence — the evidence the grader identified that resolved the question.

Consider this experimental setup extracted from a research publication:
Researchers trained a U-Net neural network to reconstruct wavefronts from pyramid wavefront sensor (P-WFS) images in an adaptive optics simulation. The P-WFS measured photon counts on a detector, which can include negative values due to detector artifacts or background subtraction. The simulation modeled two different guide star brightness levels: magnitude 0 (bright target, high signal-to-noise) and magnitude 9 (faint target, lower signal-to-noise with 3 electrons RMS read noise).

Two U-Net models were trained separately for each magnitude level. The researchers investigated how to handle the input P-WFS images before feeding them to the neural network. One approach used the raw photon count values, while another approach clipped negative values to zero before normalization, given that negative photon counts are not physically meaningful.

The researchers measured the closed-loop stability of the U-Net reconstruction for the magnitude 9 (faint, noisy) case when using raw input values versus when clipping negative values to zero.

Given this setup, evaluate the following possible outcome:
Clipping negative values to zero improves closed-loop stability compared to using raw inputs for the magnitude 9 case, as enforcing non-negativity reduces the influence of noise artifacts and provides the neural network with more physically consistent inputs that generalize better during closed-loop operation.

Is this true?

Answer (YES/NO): YES